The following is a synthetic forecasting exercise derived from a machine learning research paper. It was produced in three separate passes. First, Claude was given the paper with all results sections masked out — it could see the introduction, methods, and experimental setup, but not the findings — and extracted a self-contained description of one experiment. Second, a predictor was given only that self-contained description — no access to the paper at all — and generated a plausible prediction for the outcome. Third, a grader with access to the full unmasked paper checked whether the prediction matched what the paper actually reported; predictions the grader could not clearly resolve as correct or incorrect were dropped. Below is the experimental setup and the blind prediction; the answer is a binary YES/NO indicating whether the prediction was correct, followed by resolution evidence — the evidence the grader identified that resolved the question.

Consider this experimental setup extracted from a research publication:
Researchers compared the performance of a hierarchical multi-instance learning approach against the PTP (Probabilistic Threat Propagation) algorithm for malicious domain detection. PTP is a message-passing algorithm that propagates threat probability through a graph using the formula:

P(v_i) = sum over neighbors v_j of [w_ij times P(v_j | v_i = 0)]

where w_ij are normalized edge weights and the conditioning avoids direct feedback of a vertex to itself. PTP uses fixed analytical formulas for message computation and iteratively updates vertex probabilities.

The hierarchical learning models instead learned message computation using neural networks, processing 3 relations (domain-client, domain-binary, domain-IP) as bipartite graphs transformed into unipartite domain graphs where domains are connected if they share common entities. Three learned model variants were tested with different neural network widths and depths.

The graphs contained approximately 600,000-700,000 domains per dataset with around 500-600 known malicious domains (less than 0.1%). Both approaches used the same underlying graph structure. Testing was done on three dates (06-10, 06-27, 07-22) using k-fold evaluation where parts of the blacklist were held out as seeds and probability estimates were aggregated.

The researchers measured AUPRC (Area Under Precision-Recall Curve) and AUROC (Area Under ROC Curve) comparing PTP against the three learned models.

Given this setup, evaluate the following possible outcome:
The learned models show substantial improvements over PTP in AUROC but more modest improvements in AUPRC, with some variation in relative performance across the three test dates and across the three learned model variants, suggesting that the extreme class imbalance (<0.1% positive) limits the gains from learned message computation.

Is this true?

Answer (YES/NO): NO